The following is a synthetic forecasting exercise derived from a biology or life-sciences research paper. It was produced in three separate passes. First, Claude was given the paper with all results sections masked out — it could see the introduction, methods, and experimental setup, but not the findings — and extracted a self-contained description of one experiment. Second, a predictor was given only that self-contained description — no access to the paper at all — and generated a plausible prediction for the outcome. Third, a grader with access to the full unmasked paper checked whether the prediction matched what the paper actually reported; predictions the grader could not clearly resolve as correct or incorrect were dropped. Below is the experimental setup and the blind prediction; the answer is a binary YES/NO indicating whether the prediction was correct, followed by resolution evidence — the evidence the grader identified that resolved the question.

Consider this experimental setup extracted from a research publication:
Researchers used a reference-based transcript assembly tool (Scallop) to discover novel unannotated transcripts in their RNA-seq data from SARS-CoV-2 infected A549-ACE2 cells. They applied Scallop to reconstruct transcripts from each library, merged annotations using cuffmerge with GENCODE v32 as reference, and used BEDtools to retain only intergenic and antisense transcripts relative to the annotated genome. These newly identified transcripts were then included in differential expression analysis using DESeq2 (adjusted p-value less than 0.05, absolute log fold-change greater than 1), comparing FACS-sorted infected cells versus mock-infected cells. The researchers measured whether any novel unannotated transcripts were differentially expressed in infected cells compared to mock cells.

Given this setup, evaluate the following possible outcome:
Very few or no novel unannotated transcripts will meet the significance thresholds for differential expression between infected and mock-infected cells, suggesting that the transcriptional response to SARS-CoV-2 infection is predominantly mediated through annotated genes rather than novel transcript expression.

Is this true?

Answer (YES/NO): NO